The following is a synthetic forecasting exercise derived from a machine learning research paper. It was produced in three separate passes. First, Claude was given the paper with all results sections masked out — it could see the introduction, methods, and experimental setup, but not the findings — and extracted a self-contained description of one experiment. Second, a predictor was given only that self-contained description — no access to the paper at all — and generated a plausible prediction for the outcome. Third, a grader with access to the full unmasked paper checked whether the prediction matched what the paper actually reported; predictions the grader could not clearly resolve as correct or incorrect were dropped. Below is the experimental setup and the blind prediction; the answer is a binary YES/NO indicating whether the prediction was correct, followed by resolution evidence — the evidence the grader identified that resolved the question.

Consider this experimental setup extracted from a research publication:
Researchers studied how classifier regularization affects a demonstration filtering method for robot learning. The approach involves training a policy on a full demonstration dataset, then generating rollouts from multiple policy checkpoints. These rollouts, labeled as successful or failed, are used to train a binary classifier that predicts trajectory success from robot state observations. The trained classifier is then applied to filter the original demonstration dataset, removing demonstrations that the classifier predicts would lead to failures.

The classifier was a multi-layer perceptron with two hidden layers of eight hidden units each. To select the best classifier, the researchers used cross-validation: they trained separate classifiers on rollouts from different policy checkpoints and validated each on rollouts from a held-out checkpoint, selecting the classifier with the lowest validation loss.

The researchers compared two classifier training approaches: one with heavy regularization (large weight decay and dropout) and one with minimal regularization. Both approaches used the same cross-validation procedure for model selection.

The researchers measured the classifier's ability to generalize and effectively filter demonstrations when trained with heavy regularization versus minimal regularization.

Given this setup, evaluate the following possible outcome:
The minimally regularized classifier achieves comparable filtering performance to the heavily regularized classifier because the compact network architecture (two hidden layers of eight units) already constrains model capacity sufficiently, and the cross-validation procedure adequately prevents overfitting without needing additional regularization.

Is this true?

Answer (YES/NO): YES